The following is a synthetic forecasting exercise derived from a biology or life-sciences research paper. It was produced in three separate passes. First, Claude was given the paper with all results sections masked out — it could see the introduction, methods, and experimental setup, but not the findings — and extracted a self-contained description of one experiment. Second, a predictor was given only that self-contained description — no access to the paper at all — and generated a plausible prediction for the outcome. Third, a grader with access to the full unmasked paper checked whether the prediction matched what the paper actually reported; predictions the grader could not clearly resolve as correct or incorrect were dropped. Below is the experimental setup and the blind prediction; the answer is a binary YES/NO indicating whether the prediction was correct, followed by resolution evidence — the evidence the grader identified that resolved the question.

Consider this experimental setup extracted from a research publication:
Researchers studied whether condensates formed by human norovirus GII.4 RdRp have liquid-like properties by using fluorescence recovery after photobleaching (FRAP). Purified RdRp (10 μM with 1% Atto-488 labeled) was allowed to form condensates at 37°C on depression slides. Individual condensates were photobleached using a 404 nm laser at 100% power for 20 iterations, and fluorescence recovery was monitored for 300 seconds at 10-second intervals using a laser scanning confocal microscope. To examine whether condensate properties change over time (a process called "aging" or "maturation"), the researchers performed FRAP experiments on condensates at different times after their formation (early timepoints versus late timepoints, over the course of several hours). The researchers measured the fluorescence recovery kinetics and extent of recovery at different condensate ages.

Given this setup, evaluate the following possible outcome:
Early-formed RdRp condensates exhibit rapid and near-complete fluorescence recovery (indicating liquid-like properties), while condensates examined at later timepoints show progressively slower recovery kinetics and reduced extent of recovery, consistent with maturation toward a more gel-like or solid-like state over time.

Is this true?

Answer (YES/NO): YES